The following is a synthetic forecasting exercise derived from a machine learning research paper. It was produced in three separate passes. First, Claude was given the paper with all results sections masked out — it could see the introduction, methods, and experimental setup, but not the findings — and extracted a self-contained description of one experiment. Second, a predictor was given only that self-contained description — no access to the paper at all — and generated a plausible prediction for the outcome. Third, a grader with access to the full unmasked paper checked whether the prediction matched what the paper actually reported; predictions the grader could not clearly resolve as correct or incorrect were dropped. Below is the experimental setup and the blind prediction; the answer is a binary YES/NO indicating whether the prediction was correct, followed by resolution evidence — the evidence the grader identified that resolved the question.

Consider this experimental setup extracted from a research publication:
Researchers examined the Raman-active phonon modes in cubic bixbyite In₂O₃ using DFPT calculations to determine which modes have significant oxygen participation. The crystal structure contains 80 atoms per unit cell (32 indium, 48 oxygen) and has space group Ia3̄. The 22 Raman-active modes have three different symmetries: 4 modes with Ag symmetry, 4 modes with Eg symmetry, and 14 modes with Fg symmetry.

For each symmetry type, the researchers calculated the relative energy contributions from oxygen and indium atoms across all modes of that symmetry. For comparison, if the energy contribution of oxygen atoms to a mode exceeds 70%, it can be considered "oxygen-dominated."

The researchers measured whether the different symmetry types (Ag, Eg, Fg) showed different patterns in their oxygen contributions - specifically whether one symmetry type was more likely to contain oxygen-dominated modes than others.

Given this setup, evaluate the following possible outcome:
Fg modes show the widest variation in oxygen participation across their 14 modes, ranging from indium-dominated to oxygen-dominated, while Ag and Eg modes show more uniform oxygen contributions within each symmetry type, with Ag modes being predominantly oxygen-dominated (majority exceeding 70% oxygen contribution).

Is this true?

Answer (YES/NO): NO